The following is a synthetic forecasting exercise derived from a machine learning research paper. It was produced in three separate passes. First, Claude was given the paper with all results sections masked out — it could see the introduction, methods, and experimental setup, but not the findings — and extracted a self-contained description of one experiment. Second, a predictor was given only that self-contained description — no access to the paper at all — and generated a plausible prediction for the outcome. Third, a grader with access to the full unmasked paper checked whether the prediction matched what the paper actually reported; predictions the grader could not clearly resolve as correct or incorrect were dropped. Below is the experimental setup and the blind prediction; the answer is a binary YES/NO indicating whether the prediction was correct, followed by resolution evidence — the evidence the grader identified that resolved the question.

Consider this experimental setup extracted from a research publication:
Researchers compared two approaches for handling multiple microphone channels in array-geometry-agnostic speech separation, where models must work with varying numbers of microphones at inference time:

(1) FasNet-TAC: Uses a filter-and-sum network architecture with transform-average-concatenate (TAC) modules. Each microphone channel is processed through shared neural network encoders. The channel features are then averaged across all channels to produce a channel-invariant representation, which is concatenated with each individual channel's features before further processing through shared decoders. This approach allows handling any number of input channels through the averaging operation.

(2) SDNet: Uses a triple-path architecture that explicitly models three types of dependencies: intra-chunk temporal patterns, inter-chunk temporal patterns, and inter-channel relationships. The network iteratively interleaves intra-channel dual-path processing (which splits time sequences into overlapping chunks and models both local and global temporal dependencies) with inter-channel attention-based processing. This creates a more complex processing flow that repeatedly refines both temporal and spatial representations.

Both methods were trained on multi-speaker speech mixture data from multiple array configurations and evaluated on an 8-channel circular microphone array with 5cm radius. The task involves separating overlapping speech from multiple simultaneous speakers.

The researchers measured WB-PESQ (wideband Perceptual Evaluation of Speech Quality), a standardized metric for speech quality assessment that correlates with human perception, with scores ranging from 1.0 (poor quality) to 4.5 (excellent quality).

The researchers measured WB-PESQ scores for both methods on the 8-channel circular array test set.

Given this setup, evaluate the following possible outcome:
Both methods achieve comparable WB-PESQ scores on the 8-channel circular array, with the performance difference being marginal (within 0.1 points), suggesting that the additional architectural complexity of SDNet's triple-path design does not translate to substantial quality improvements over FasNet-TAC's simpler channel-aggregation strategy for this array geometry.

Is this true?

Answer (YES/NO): NO